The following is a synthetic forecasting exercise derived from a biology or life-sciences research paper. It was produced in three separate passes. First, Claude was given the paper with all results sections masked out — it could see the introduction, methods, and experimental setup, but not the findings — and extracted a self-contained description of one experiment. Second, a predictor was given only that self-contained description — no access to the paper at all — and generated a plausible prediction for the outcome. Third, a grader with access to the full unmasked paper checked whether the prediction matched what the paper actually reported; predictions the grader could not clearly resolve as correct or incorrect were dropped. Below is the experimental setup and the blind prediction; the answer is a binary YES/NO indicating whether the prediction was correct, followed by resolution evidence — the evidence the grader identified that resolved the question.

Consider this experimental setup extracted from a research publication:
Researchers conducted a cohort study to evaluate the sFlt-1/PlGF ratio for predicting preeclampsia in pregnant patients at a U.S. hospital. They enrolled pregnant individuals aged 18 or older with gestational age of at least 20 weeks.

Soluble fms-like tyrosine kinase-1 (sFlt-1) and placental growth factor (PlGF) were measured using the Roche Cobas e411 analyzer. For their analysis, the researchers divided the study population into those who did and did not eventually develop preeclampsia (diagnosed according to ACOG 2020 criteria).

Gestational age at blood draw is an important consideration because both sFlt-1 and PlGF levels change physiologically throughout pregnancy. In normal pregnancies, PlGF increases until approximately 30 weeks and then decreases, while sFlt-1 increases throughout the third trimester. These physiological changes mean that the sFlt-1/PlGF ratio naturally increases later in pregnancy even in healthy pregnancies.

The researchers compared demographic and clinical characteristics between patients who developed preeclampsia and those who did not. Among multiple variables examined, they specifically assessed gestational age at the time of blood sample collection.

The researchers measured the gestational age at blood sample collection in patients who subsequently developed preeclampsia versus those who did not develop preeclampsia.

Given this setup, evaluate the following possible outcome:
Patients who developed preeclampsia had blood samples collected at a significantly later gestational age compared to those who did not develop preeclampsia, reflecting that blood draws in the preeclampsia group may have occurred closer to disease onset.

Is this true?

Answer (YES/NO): YES